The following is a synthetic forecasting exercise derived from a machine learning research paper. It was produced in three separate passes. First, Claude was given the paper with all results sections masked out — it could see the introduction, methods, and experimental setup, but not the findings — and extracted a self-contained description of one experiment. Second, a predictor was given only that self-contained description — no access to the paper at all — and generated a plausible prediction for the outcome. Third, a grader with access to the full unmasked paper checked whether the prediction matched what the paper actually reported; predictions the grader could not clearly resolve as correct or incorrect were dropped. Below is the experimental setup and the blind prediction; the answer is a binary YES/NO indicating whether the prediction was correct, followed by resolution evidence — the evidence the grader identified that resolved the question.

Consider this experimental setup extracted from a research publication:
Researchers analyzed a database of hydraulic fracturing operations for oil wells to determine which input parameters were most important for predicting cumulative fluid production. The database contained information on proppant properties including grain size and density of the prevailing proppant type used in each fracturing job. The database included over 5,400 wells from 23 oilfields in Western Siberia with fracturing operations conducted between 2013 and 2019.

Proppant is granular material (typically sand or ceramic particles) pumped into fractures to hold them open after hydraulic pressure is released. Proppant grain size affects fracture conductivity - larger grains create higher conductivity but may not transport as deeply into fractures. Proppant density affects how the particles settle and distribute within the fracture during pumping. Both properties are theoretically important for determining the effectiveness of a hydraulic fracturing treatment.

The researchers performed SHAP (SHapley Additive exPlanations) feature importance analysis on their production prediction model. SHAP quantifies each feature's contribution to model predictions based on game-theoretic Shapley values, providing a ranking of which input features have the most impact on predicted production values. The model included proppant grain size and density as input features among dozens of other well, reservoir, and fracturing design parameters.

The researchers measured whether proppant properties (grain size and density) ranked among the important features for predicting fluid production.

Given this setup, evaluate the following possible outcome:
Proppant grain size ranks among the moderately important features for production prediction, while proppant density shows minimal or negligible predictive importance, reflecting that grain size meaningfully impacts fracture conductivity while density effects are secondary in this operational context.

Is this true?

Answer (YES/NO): NO